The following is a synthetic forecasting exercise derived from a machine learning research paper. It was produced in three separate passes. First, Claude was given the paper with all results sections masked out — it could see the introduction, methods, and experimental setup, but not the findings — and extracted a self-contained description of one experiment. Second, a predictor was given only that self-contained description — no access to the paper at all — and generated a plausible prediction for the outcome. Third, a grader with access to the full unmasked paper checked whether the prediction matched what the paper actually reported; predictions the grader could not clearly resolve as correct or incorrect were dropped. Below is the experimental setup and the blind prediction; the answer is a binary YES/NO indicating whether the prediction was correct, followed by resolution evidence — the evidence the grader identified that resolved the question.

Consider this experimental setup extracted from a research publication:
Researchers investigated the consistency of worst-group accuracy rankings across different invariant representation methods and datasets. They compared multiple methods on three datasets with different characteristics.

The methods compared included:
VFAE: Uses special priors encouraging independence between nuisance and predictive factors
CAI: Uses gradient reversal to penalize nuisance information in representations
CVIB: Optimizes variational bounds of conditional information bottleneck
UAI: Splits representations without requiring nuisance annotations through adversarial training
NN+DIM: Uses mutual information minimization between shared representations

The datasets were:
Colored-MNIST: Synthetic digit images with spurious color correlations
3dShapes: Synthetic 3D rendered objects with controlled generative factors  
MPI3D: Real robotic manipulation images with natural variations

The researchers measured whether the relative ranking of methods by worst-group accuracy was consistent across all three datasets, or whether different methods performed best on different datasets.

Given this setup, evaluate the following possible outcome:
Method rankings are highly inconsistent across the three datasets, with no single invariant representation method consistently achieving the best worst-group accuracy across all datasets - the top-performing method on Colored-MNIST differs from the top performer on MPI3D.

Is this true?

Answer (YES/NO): YES